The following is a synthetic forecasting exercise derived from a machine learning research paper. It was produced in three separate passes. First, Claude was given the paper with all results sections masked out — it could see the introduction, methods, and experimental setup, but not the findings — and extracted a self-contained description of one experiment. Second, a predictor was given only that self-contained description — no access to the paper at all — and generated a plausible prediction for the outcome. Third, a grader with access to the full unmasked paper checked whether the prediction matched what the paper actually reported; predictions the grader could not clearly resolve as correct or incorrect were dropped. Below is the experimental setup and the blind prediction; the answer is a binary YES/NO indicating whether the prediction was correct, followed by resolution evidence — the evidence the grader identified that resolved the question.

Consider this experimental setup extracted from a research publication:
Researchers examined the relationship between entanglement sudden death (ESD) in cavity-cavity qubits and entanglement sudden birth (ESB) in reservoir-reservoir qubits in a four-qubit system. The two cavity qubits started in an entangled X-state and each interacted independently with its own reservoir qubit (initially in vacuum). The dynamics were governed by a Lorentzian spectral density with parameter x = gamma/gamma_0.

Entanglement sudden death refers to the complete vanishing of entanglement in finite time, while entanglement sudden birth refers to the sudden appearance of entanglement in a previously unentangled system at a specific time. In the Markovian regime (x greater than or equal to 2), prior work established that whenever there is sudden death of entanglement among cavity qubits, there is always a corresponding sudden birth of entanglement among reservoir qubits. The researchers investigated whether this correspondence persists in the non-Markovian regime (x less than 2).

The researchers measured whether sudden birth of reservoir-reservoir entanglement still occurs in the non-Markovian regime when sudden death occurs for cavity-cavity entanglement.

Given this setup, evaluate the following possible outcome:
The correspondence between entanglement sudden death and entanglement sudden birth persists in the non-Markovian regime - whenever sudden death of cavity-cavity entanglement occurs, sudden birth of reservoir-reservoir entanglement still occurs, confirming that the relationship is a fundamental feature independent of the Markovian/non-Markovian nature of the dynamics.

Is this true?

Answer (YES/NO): YES